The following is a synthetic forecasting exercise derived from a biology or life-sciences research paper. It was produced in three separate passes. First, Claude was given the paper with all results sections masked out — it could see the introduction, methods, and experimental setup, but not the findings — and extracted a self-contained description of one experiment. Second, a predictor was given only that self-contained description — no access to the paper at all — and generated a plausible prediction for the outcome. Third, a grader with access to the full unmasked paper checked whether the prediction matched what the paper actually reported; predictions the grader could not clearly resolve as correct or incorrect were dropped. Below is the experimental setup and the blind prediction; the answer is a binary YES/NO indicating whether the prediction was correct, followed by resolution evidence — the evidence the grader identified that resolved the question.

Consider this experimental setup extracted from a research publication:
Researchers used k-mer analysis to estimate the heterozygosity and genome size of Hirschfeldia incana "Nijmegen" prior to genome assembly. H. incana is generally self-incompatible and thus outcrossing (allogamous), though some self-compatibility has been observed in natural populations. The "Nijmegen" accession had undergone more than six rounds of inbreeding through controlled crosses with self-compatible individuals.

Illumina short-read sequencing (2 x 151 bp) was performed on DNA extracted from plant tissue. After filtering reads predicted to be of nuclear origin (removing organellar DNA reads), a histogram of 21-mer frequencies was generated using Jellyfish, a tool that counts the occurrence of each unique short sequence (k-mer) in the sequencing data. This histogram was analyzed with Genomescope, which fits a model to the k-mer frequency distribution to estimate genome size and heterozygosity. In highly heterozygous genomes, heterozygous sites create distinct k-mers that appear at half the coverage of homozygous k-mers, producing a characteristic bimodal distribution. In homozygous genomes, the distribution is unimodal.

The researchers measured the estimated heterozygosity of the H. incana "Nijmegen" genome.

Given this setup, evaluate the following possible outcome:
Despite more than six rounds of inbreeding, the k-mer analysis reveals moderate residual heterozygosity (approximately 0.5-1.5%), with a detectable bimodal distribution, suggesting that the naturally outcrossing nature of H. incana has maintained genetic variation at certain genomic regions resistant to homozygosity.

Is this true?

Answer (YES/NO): NO